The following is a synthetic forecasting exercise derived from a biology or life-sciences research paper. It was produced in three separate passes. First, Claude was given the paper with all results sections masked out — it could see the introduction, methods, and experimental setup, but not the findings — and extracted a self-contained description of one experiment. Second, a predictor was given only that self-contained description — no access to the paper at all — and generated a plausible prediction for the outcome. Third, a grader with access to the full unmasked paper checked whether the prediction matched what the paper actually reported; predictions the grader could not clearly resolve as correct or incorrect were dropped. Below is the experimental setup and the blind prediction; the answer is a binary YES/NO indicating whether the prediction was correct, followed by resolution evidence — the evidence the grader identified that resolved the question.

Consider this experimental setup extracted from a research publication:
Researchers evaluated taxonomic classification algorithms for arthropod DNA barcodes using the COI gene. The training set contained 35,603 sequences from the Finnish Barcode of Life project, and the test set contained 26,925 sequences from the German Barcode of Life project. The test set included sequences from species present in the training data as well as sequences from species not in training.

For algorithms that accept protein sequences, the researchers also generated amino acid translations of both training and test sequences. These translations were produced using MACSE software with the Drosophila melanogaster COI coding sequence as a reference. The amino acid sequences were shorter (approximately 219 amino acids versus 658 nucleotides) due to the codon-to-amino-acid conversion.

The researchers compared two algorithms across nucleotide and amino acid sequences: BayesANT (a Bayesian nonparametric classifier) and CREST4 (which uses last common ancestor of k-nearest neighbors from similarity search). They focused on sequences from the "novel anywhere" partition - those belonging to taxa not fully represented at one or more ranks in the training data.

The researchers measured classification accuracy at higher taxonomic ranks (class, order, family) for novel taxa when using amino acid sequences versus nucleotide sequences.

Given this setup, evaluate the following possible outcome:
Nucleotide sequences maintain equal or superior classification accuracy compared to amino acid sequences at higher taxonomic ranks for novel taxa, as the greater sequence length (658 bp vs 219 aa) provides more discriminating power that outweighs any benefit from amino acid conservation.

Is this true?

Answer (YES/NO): NO